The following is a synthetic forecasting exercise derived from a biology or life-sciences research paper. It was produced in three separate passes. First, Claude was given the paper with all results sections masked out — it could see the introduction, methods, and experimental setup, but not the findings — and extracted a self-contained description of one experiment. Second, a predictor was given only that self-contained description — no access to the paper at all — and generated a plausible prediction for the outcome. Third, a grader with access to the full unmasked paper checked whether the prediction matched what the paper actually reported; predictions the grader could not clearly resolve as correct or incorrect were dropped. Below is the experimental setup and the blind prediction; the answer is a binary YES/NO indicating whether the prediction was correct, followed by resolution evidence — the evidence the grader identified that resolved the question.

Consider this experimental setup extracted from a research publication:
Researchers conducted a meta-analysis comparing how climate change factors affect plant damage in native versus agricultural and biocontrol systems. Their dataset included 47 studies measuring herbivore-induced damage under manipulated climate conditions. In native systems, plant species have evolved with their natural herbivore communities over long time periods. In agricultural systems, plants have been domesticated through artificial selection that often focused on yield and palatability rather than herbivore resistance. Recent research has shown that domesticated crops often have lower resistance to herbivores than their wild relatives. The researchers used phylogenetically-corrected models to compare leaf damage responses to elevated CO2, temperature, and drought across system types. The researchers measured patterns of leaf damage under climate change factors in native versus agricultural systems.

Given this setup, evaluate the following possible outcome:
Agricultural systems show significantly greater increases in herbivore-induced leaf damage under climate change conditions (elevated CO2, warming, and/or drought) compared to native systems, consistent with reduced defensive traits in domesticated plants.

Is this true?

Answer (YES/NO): NO